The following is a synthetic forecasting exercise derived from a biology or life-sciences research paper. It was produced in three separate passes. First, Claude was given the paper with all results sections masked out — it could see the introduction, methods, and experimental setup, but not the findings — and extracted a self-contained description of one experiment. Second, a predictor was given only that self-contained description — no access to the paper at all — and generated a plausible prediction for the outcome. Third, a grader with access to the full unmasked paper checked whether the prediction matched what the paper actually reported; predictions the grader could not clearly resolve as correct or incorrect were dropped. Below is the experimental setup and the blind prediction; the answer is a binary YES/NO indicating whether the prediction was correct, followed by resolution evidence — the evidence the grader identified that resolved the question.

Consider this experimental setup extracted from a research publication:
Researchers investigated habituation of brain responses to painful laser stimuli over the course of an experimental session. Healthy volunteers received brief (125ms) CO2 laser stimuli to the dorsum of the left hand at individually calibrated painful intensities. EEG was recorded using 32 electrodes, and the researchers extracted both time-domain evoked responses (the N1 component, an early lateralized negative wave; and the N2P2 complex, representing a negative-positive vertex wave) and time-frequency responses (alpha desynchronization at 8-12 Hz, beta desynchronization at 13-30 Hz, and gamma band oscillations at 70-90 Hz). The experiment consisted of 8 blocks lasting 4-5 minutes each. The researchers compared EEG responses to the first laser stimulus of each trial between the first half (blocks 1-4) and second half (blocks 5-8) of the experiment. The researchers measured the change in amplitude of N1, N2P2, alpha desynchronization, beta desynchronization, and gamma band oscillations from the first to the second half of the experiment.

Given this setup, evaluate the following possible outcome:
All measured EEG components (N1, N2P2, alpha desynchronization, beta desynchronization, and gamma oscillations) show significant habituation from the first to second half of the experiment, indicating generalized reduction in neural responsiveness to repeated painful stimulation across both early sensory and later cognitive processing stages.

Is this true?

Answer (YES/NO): YES